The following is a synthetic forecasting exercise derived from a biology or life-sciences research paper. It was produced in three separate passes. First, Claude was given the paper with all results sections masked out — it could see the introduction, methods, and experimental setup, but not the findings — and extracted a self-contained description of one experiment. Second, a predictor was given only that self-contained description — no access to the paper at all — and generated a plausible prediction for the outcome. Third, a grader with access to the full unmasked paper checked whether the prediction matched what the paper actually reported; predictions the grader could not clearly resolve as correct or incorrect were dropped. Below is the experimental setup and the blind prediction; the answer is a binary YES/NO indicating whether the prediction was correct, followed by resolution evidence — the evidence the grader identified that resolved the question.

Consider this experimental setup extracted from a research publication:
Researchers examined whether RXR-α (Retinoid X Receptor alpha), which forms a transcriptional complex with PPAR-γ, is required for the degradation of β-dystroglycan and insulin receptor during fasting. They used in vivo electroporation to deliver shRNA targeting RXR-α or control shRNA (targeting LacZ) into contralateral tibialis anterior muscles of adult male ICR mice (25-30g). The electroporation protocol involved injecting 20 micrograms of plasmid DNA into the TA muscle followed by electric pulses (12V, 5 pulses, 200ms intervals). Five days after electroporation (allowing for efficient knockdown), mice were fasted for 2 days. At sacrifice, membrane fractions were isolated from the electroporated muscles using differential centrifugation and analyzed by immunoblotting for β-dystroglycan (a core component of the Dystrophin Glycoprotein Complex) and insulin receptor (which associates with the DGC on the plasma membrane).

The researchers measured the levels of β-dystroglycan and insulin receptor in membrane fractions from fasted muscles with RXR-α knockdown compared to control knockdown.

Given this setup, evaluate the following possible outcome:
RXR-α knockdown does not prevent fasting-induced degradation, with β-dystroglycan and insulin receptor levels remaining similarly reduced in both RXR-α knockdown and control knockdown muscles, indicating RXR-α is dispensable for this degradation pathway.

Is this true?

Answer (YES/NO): NO